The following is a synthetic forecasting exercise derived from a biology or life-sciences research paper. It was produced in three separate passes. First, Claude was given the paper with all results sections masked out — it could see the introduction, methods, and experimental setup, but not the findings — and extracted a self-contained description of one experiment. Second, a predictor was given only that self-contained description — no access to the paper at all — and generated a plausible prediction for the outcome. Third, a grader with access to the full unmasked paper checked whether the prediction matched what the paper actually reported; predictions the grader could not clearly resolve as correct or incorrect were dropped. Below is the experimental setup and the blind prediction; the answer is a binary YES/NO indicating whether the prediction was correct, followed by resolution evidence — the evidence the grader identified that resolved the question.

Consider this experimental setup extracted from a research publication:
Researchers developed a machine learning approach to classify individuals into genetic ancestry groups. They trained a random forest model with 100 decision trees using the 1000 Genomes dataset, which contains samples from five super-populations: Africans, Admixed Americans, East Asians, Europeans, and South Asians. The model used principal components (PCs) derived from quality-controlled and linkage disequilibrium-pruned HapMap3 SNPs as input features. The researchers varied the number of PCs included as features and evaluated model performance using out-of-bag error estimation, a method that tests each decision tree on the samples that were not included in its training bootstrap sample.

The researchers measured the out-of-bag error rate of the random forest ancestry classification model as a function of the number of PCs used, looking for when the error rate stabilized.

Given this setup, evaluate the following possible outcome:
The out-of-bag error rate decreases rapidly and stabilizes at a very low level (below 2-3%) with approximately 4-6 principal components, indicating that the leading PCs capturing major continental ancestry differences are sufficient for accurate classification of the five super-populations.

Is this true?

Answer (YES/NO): YES